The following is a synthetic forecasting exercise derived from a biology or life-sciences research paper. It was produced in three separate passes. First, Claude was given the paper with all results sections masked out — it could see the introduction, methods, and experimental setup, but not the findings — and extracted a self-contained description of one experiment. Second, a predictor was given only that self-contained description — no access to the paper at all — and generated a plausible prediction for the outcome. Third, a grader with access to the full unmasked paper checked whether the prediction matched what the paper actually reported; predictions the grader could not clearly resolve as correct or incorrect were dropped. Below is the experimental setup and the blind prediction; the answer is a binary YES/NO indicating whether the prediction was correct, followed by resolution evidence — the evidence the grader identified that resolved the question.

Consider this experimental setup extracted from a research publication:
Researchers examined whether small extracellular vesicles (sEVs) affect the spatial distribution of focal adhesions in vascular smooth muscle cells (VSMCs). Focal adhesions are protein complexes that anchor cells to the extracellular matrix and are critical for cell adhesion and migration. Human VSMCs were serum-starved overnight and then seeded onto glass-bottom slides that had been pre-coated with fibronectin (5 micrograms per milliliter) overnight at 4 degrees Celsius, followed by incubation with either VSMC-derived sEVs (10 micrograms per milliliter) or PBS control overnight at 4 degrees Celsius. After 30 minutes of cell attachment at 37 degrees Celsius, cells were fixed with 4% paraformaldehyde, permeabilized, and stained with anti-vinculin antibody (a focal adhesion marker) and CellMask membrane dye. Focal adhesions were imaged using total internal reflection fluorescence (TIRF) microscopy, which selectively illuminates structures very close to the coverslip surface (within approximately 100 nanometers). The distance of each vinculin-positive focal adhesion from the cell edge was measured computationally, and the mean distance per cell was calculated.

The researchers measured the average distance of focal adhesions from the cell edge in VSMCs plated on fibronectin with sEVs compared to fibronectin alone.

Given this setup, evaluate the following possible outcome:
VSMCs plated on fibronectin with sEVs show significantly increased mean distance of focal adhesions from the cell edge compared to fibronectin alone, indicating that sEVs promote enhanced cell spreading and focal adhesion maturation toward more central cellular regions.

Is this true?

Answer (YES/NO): NO